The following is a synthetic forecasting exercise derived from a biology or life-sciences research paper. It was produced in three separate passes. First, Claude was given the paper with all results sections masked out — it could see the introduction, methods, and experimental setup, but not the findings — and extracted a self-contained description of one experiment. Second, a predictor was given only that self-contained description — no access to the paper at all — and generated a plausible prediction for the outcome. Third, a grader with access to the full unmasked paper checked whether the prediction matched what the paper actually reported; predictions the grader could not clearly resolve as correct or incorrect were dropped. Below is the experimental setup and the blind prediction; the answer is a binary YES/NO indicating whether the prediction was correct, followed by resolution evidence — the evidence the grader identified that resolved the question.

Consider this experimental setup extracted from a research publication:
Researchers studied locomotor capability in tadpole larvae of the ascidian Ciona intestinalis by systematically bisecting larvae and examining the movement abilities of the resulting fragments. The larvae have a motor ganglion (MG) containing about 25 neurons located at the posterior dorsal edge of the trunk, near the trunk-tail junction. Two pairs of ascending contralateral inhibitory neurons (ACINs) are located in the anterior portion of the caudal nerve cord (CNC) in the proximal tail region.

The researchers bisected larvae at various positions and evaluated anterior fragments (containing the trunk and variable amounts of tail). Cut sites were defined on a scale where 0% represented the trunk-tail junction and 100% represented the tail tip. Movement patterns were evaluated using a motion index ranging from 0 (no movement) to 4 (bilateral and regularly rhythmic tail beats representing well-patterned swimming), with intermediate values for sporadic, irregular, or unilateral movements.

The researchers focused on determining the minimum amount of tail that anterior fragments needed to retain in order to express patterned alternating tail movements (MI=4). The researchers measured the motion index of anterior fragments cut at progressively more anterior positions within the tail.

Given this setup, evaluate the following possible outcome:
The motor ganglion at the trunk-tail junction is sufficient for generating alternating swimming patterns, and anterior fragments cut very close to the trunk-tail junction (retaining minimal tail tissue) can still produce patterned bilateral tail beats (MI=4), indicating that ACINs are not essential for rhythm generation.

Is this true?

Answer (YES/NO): NO